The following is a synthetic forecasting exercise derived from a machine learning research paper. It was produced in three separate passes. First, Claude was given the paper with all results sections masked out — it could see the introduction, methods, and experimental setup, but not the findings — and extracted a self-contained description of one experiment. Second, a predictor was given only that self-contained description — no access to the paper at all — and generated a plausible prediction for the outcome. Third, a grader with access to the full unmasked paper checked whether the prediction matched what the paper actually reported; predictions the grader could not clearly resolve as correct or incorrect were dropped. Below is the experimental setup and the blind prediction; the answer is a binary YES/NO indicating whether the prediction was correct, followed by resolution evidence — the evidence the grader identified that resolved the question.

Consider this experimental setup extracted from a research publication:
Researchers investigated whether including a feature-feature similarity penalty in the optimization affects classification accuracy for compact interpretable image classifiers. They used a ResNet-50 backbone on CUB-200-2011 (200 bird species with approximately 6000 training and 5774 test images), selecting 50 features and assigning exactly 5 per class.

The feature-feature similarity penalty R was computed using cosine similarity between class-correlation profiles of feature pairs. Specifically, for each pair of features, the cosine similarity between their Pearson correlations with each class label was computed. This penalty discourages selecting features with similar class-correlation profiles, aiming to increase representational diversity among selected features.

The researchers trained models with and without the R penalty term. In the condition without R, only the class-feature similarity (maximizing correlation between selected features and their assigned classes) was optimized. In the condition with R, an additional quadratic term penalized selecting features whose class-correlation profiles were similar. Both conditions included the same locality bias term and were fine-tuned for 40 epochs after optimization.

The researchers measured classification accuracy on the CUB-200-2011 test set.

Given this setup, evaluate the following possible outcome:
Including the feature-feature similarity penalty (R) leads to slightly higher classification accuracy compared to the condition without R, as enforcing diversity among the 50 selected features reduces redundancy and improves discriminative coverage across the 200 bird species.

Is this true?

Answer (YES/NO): YES